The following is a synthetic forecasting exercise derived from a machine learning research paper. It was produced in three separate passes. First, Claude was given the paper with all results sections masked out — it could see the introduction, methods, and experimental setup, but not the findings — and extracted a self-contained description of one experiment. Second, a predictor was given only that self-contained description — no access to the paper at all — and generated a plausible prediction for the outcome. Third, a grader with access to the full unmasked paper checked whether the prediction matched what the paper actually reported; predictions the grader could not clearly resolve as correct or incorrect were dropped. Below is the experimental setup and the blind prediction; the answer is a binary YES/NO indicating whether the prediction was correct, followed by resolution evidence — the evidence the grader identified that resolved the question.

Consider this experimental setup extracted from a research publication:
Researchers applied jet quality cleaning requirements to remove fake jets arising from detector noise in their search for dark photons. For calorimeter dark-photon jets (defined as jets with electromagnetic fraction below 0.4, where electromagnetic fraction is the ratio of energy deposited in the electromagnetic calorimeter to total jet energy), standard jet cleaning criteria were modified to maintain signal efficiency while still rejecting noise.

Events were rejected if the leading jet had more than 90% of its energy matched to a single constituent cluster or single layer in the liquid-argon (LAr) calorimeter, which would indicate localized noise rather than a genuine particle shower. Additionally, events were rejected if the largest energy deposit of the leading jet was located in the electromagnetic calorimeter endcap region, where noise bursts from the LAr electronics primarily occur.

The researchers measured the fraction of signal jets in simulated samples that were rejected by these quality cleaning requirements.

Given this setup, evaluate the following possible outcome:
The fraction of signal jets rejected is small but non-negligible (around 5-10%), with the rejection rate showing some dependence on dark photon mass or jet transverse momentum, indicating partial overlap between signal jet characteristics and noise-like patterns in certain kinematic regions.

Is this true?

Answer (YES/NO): NO